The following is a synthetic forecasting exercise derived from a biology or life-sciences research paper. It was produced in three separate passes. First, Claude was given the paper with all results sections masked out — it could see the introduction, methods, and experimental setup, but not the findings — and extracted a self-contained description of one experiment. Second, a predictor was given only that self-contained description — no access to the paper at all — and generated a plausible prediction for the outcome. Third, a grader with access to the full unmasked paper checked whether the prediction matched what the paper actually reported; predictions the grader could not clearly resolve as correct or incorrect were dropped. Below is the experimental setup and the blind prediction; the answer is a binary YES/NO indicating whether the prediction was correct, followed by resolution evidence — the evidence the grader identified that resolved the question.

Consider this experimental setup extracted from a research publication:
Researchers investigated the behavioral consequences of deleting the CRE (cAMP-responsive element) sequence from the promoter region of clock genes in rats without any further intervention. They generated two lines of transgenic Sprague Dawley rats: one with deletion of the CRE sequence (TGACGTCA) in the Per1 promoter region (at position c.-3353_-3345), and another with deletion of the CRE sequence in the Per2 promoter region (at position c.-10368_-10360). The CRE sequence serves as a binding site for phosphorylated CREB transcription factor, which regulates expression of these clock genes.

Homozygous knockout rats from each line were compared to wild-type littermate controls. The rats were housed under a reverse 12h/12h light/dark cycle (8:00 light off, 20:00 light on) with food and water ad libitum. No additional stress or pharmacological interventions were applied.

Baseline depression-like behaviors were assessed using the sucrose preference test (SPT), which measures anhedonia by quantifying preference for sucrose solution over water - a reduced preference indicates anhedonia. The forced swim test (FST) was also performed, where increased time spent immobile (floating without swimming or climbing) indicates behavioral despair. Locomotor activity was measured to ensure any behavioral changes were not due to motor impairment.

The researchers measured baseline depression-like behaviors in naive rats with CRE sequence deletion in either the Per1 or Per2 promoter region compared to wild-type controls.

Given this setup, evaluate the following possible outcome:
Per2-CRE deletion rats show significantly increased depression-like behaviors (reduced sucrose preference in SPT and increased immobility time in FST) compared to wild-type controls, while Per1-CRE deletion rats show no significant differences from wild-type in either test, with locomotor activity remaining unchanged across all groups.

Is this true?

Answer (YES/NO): NO